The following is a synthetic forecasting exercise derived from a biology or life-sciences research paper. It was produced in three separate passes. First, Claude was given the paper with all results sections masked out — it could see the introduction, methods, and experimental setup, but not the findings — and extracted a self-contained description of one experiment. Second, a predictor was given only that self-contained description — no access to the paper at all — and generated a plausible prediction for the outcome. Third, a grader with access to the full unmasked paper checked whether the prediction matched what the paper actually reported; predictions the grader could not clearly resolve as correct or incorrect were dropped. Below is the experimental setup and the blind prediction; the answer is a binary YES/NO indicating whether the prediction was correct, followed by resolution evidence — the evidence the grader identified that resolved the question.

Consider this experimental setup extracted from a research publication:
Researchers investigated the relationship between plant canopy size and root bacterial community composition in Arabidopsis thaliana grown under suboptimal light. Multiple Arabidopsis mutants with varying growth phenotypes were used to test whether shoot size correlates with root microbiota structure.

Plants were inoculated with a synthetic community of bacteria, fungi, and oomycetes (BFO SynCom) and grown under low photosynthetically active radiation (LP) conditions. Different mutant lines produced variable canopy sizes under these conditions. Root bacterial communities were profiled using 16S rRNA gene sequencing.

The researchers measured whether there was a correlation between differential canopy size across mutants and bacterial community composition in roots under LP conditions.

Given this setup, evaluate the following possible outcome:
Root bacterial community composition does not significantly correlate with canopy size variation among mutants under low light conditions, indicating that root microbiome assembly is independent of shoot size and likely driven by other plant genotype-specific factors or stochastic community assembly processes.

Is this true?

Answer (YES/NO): NO